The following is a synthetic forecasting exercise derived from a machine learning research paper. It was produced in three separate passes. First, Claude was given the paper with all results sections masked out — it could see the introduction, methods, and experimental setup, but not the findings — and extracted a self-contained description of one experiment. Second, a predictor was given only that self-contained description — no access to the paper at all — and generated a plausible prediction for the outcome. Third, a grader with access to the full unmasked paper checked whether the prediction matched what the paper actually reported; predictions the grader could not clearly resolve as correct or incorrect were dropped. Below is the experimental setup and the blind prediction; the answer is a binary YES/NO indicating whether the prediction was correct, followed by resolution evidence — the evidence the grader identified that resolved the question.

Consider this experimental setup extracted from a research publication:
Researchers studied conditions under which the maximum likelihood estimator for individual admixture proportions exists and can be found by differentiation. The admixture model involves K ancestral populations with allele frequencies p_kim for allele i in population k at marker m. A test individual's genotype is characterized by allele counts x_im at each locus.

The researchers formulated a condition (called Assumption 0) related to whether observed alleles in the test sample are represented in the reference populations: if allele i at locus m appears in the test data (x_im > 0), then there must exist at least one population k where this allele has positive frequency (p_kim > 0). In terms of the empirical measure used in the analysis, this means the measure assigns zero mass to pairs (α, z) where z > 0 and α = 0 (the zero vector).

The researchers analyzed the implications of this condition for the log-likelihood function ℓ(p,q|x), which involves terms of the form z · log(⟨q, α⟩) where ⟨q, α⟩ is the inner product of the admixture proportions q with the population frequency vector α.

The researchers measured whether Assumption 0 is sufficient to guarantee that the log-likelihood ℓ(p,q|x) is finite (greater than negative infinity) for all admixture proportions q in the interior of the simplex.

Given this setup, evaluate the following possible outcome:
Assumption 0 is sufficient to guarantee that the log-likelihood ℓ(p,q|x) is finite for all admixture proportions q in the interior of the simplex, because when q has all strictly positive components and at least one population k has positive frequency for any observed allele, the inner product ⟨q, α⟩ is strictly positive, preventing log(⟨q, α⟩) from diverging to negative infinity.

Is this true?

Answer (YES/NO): YES